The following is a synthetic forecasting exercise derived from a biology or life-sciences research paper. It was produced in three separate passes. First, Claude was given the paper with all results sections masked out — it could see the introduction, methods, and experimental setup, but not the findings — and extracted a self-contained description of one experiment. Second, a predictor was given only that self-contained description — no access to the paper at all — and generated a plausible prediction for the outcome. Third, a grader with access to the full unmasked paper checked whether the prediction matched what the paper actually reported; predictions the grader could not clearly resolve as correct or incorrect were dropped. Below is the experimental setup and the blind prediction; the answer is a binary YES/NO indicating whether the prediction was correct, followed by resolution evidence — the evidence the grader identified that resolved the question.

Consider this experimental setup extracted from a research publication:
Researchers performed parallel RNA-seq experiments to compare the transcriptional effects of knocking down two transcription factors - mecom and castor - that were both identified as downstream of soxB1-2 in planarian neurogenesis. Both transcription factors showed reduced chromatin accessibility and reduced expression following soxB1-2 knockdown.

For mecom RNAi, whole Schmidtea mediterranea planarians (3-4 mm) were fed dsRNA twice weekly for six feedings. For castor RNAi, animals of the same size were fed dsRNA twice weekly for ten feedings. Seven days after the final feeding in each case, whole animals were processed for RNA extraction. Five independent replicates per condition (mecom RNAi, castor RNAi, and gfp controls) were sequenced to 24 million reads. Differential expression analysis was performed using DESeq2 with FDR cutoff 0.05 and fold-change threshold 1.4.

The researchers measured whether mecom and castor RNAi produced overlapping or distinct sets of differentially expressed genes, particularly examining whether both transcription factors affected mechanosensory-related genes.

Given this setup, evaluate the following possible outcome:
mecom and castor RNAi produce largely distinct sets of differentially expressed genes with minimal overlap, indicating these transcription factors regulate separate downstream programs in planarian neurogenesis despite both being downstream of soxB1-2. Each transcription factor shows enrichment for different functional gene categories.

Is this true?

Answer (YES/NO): YES